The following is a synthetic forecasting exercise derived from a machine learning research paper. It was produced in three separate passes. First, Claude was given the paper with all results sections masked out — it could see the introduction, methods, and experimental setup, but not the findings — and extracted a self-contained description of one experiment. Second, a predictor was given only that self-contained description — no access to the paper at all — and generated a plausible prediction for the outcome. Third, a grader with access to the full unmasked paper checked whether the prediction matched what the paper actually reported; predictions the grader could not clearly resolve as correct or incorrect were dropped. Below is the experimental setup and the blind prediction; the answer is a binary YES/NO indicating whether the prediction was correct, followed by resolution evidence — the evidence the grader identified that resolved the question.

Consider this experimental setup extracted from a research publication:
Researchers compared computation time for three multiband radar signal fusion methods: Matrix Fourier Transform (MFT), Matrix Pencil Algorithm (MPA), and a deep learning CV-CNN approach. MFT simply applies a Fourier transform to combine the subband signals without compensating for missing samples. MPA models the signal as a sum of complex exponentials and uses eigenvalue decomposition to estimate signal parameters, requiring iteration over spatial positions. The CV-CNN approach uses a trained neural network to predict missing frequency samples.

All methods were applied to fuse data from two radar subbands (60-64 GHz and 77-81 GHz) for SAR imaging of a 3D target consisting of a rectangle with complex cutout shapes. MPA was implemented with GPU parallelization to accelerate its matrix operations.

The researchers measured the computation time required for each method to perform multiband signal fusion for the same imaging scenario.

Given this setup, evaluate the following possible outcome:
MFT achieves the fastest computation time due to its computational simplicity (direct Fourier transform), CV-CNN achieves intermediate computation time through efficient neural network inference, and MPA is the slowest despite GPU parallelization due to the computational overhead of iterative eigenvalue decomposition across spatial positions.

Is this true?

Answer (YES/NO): YES